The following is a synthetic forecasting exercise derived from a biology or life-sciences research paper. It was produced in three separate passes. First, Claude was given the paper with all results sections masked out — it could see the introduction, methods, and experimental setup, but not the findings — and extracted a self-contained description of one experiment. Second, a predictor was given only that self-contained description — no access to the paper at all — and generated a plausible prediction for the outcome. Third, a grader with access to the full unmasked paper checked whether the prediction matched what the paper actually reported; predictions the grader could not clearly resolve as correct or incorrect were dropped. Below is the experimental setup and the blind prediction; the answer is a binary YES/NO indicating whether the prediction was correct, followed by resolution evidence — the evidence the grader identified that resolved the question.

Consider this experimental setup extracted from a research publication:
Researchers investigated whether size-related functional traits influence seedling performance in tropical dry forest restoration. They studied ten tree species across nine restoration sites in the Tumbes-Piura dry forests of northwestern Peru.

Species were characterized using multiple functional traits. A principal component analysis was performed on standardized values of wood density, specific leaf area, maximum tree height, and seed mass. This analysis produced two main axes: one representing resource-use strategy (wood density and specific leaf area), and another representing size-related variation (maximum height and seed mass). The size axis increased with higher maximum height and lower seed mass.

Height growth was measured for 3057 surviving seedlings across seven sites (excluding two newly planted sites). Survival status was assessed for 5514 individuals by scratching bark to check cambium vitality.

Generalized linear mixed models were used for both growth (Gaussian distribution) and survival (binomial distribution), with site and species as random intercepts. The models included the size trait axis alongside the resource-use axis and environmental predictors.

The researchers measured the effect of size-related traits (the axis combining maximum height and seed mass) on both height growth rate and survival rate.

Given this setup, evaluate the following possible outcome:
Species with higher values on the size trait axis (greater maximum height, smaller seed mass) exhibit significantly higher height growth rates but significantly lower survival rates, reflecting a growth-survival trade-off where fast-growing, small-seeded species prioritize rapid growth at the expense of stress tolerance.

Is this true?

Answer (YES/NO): NO